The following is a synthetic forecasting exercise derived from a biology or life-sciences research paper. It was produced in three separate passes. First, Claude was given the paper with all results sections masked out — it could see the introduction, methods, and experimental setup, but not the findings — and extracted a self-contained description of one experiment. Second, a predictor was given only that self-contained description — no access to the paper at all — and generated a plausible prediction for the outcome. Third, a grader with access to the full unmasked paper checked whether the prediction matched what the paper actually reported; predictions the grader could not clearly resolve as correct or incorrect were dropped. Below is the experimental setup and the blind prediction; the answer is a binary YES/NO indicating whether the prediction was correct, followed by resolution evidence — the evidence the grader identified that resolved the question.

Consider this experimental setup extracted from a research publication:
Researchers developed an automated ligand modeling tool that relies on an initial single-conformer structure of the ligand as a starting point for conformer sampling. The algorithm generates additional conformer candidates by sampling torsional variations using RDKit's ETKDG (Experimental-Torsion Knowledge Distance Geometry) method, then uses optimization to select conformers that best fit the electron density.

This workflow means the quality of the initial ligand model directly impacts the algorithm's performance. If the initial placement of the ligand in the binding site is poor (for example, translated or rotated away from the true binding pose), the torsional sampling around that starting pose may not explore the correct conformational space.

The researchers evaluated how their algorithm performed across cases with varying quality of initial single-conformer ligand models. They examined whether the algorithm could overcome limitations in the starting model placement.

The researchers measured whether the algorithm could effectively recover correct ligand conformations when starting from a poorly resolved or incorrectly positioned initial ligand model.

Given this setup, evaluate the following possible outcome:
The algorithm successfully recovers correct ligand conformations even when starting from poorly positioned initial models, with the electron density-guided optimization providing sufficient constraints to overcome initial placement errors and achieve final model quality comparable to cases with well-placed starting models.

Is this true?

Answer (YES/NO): NO